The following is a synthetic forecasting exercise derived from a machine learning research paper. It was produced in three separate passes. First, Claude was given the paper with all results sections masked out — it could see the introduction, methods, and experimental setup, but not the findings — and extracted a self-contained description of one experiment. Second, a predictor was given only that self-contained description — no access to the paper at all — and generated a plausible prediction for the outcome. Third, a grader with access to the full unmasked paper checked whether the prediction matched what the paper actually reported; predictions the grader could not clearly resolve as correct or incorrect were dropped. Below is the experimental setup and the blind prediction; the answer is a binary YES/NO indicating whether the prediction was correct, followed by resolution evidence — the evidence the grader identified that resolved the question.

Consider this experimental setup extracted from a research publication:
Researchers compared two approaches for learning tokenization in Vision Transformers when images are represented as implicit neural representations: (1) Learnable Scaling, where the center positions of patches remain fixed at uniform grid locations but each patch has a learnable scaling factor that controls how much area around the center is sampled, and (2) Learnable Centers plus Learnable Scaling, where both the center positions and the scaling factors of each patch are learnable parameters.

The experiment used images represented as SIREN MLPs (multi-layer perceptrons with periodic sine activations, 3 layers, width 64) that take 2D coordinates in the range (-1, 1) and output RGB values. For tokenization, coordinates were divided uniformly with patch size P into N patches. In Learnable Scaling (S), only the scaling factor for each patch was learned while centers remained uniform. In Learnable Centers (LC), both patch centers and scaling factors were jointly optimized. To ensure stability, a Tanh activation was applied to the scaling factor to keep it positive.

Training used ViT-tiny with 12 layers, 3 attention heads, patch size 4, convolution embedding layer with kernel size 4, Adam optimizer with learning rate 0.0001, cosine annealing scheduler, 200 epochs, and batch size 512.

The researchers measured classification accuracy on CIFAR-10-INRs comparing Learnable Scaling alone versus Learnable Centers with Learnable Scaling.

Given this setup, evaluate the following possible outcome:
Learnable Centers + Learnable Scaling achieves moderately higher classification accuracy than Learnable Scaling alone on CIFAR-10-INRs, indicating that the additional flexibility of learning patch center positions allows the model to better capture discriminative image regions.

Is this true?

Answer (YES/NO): YES